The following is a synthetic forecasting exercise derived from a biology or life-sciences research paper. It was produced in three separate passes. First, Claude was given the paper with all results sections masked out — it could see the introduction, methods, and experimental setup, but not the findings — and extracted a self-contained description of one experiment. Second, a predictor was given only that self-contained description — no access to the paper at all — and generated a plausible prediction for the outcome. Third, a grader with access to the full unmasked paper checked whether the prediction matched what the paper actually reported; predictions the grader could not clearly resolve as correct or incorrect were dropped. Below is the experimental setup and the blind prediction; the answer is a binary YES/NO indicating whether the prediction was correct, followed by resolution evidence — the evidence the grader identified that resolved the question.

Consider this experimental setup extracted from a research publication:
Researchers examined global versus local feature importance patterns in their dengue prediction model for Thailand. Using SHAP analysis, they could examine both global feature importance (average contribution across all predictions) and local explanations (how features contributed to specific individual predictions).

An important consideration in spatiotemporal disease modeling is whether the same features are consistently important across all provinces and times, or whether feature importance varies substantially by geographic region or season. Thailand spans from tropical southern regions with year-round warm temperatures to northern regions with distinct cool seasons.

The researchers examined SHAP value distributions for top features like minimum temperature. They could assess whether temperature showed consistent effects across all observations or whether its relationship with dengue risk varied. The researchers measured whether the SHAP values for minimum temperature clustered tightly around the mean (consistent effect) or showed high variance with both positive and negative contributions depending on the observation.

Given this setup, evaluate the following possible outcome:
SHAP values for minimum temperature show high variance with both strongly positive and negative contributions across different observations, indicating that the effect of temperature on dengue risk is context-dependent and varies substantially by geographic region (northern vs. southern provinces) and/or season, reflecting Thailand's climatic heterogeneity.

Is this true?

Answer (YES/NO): YES